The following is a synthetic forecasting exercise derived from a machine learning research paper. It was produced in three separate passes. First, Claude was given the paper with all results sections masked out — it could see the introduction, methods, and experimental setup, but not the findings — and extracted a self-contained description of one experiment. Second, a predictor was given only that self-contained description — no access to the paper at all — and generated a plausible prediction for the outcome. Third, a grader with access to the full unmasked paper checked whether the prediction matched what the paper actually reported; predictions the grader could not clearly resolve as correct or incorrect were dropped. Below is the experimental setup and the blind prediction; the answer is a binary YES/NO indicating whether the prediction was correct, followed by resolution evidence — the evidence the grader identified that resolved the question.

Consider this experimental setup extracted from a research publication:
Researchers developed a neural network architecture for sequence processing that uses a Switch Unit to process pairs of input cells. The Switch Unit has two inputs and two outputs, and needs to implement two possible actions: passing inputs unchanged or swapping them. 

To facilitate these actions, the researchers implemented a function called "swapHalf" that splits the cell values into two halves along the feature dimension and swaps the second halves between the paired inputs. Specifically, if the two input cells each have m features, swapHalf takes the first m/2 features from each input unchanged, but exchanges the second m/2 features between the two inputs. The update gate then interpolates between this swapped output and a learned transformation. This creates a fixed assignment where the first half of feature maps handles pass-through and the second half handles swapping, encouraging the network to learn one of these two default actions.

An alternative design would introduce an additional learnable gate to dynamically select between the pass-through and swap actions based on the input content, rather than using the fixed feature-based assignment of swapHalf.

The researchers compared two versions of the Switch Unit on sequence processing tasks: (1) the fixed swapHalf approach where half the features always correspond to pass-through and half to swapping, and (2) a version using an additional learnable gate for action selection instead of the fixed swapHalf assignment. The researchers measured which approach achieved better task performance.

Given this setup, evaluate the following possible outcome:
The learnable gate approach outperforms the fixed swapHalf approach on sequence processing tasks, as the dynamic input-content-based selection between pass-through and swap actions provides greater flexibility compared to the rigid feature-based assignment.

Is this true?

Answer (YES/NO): NO